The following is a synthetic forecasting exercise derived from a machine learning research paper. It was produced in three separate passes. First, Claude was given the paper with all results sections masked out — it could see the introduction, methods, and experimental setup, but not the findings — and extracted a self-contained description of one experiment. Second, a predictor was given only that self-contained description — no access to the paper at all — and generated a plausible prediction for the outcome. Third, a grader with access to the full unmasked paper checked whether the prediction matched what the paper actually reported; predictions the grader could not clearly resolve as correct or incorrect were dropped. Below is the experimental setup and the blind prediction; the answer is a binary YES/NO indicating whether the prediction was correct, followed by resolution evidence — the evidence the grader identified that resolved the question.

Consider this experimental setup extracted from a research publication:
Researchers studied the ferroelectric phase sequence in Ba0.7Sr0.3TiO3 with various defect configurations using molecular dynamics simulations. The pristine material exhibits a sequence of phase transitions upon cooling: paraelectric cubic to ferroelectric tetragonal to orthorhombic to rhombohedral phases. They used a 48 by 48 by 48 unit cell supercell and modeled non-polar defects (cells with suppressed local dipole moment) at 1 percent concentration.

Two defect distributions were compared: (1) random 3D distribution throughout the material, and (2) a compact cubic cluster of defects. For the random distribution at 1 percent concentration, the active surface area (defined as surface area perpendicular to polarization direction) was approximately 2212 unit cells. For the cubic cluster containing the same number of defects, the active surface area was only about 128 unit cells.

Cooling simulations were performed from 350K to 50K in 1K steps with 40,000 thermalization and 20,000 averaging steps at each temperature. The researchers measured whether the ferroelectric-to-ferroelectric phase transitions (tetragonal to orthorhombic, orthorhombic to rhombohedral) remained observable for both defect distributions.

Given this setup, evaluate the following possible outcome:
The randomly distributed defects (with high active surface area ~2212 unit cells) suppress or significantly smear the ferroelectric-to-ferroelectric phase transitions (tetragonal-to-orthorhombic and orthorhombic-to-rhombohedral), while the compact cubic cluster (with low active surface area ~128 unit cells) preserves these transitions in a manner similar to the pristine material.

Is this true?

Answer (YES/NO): NO